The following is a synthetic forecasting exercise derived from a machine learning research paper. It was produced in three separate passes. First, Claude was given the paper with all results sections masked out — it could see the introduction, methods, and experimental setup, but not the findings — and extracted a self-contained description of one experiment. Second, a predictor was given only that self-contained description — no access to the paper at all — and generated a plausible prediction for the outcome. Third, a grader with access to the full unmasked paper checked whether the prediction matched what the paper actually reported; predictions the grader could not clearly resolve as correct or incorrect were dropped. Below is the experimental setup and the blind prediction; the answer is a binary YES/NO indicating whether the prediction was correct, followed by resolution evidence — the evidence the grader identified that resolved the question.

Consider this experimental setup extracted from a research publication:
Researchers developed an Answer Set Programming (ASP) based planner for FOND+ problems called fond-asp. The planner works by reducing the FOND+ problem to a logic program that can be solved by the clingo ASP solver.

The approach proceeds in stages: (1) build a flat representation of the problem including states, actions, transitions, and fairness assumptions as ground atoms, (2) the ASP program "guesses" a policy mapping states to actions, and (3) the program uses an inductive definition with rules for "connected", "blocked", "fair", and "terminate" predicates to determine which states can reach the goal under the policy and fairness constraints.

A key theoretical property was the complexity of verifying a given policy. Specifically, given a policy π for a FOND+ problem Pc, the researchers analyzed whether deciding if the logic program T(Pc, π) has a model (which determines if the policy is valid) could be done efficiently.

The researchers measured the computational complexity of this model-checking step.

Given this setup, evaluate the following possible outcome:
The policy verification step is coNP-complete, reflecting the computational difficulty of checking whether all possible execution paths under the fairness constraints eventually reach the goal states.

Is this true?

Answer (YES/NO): NO